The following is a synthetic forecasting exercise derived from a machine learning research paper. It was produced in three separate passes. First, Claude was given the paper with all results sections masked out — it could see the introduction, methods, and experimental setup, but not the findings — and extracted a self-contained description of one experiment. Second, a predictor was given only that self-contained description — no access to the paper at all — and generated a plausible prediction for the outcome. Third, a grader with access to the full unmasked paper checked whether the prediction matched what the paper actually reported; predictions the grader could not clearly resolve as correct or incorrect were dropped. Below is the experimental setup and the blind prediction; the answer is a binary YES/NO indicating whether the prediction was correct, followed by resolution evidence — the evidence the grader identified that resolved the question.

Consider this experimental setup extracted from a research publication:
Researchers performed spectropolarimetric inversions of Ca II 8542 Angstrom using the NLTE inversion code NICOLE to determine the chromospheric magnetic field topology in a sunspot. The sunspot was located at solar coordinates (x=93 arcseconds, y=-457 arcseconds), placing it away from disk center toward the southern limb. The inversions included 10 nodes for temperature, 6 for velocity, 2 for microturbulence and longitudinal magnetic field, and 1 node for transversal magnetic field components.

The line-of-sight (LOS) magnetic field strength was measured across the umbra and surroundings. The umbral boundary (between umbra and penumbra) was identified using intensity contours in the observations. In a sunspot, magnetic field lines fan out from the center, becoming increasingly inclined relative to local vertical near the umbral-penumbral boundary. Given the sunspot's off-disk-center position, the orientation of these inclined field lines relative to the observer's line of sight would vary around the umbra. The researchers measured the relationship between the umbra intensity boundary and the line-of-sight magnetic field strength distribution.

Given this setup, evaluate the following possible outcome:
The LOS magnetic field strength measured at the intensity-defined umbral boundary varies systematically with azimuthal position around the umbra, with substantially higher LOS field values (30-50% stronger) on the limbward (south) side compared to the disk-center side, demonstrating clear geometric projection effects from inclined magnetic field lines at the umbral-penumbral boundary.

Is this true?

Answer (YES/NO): NO